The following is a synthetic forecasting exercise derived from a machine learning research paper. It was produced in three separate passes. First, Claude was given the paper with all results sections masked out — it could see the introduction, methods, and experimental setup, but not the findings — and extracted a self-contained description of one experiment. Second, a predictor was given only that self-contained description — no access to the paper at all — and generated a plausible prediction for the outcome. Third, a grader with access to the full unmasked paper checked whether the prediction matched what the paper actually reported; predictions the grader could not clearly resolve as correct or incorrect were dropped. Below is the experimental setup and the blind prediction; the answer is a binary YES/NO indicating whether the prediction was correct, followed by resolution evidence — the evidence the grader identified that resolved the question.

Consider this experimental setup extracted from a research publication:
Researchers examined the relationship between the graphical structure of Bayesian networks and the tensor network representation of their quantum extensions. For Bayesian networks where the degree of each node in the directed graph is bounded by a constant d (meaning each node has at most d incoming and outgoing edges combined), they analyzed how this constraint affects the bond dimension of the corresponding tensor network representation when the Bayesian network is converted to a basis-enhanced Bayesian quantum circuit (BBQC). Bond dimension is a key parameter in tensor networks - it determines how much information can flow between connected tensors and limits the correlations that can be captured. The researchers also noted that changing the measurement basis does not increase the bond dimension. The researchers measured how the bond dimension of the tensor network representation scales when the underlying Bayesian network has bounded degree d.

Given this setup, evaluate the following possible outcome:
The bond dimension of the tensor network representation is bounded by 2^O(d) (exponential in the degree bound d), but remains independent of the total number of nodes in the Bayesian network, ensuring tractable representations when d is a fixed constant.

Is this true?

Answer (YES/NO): YES